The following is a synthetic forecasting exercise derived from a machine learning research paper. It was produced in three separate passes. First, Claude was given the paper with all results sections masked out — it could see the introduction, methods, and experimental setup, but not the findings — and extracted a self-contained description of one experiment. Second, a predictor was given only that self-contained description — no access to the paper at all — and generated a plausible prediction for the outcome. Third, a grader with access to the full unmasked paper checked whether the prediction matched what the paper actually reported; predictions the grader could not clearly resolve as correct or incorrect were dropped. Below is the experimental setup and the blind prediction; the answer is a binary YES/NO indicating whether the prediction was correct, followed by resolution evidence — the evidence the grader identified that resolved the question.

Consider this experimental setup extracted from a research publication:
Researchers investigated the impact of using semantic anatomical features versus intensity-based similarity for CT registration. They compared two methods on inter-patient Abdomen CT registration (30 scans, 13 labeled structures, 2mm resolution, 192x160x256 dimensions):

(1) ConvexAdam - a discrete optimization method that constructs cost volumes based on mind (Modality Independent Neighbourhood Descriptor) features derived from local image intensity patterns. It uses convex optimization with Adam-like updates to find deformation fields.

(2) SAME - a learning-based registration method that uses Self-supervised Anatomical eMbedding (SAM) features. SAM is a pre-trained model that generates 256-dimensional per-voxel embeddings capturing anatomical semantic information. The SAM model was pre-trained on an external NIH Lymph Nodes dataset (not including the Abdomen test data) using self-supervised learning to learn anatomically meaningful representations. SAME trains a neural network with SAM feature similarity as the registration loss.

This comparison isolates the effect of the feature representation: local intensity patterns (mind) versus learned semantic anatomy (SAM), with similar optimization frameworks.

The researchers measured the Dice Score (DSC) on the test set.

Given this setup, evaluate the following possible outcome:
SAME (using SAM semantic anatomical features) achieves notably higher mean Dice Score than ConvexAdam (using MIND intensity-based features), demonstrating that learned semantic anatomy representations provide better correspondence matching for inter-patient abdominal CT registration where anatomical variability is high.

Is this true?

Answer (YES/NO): YES